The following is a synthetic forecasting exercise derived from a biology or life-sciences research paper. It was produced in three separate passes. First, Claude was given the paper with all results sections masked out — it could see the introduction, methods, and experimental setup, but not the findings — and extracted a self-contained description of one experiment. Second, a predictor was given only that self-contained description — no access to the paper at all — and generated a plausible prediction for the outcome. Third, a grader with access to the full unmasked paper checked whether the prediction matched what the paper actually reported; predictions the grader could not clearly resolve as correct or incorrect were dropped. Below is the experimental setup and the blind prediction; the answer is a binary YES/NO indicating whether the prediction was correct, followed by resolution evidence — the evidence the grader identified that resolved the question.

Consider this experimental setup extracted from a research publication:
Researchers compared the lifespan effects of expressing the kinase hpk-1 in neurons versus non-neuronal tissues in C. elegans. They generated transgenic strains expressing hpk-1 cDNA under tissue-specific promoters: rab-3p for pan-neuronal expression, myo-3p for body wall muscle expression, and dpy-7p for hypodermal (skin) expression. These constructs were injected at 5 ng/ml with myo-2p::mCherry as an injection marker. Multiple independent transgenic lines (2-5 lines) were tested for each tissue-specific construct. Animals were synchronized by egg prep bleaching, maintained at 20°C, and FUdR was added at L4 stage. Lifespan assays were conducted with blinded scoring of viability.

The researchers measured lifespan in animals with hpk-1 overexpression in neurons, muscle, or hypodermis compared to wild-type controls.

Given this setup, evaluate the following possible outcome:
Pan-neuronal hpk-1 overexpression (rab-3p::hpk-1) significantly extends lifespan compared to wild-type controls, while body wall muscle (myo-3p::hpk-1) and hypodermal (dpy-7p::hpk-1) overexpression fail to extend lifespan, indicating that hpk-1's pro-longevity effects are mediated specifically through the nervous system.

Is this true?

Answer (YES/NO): YES